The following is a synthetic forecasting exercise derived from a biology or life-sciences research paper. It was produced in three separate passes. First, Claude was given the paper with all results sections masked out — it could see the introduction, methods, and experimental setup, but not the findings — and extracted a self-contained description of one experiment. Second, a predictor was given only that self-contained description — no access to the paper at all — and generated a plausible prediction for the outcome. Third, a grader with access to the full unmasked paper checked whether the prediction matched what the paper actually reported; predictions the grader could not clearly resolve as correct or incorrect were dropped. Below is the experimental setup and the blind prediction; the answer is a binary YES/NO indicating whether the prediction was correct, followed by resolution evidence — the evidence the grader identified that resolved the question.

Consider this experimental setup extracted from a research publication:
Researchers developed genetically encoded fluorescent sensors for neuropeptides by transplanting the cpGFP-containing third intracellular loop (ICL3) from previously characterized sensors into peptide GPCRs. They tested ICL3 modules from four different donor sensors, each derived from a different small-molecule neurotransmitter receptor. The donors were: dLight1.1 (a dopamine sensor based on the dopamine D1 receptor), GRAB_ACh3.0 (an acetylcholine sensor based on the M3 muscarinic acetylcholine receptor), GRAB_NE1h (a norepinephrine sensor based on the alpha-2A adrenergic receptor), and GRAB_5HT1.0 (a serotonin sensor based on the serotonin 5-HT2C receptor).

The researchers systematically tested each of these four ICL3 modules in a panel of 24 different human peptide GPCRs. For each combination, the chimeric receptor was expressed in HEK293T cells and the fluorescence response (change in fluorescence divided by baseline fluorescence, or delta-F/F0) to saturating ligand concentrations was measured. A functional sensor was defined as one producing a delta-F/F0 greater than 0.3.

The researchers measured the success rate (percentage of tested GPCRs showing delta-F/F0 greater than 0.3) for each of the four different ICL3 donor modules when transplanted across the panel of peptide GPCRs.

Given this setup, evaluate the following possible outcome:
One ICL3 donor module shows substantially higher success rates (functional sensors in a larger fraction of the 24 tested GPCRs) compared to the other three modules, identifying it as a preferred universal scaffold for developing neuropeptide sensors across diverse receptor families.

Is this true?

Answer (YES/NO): NO